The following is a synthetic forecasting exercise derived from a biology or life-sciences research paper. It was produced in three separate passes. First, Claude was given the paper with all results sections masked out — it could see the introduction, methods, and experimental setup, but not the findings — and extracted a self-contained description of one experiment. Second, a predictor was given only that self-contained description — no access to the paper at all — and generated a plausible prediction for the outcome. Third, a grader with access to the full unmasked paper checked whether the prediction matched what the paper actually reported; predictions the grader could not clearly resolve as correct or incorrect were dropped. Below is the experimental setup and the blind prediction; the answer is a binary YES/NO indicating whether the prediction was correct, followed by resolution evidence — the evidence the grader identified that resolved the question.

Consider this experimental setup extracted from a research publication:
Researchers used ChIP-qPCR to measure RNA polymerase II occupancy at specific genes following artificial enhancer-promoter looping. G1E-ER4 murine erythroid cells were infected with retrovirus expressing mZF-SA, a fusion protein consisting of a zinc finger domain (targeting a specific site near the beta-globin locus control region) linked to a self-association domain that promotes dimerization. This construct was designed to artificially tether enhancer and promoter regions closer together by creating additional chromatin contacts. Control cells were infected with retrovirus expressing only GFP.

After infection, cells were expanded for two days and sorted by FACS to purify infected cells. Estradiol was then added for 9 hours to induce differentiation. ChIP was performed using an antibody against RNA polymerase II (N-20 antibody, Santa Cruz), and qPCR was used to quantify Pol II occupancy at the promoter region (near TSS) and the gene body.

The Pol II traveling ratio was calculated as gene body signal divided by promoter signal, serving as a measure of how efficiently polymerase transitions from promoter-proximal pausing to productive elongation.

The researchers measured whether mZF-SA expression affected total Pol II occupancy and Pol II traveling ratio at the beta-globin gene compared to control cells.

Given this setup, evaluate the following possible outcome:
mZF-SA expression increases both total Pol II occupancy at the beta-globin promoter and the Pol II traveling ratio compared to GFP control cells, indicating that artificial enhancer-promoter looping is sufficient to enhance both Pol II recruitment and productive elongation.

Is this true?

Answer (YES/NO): NO